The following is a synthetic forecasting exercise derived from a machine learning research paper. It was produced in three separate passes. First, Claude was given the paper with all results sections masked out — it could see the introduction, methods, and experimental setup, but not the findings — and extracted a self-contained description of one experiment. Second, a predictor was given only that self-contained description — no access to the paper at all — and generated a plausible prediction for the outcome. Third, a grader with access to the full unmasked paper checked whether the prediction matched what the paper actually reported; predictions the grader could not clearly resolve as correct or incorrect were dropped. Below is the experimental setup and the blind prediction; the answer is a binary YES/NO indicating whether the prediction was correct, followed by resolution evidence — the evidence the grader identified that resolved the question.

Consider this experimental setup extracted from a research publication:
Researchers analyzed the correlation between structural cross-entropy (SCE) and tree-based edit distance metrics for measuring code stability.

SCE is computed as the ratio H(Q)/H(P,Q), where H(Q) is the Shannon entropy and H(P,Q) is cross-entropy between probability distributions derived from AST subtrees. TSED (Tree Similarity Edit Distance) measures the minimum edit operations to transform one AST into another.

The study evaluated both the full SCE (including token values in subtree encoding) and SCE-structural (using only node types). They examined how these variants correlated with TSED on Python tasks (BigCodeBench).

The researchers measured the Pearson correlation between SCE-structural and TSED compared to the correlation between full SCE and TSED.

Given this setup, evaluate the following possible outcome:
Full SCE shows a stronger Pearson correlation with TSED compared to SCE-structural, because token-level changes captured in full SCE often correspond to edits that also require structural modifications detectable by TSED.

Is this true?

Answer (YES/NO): YES